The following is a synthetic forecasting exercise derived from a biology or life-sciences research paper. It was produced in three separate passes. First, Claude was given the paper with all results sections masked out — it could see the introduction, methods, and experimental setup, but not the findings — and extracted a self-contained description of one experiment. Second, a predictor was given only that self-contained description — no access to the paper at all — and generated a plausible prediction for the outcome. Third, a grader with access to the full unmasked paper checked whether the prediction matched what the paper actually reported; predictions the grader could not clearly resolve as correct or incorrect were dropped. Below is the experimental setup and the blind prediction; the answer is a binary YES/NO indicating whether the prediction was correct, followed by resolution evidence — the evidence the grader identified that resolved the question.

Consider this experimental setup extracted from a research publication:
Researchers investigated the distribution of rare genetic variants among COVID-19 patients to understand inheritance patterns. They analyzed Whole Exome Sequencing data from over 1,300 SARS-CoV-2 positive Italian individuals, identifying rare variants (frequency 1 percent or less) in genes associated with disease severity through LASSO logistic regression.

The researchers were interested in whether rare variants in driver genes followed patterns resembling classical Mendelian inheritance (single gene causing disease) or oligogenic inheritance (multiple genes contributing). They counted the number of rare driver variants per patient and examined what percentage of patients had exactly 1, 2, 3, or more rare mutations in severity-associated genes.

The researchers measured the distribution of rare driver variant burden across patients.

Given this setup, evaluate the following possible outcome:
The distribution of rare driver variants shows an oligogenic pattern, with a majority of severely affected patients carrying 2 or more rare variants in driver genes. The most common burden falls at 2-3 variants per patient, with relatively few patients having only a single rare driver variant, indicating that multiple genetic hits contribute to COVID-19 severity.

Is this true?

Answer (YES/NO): NO